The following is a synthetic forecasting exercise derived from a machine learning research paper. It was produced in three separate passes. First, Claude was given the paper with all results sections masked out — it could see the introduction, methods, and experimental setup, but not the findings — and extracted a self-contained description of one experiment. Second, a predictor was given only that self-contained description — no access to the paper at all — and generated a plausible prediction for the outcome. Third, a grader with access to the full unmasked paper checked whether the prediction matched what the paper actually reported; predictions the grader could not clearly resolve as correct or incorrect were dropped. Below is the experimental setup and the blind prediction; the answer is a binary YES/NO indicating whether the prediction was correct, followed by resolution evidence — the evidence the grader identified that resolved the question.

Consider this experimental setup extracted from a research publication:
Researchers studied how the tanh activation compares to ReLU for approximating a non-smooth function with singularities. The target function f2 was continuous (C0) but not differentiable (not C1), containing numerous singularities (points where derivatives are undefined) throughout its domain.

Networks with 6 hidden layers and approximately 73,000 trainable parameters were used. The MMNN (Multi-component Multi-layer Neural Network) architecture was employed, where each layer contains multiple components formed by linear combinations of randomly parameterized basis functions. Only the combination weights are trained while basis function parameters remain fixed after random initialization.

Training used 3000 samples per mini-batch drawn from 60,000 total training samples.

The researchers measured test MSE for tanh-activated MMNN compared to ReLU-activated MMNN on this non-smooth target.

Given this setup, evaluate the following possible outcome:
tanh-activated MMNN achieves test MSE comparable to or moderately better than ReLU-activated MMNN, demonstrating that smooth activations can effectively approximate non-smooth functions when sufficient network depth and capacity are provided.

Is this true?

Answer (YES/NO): NO